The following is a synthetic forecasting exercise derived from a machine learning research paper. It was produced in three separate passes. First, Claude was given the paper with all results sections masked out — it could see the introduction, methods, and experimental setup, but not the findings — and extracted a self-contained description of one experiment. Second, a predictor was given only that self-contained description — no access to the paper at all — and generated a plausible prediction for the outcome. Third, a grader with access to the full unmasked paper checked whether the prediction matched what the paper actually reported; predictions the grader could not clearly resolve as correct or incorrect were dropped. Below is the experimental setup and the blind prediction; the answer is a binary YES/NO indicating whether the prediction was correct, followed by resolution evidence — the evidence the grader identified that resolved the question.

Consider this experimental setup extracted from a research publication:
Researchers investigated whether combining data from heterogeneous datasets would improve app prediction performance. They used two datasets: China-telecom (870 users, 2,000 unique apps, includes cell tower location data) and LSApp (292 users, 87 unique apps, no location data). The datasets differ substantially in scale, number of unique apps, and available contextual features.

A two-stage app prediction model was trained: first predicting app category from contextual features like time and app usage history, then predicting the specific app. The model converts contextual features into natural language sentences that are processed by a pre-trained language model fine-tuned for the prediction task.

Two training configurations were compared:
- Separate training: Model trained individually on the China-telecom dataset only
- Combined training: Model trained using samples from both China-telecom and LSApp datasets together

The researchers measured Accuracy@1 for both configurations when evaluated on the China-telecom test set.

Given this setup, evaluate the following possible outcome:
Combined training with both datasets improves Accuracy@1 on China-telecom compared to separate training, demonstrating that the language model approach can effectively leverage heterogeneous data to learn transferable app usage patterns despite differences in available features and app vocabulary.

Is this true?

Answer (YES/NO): YES